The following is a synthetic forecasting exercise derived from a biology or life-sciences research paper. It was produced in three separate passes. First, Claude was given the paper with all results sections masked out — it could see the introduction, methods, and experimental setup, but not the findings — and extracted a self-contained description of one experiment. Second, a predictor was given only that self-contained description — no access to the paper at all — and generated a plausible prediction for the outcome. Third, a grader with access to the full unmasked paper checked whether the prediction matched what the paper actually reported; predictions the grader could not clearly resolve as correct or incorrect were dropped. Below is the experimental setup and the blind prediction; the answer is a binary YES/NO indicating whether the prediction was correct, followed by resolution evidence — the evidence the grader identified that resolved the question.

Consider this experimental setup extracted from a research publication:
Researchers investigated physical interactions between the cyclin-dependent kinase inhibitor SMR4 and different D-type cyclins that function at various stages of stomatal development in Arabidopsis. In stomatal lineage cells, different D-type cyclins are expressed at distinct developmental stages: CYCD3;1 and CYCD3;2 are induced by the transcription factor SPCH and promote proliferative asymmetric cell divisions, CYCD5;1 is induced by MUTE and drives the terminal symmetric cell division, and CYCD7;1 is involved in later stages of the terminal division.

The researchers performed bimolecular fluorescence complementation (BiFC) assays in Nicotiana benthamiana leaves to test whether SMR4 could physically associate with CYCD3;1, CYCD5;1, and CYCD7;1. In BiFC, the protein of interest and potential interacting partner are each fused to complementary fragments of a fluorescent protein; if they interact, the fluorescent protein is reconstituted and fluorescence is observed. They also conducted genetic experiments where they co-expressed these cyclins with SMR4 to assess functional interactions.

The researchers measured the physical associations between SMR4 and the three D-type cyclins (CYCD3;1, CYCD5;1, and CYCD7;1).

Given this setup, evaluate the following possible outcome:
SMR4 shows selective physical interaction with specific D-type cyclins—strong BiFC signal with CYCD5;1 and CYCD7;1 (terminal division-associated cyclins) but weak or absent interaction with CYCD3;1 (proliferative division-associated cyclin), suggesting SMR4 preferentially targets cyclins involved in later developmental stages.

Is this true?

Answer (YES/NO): NO